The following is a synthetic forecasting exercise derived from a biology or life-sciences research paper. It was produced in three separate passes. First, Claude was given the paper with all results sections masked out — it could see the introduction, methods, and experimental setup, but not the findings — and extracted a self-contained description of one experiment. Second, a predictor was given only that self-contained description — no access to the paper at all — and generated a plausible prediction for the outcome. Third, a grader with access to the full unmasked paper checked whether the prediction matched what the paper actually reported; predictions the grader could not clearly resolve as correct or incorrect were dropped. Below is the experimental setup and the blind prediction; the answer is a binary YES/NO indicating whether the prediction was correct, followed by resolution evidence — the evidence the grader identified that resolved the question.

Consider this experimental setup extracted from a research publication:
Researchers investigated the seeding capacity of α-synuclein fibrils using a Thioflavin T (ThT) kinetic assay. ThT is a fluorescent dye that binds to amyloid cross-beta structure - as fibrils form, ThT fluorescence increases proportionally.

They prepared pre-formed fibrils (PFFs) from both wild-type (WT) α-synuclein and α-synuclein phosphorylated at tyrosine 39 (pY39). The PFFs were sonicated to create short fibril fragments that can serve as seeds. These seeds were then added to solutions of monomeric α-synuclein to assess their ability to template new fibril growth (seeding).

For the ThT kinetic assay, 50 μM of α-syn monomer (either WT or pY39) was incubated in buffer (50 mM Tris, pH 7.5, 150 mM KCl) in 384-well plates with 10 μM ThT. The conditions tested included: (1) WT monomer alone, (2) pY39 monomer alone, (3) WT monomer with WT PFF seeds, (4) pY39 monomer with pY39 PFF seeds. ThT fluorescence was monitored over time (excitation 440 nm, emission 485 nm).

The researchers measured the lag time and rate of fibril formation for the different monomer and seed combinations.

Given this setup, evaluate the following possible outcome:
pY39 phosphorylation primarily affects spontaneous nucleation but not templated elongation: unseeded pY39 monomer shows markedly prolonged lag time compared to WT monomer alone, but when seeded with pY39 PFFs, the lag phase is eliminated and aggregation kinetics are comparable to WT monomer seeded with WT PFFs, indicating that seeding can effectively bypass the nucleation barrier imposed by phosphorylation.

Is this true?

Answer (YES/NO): NO